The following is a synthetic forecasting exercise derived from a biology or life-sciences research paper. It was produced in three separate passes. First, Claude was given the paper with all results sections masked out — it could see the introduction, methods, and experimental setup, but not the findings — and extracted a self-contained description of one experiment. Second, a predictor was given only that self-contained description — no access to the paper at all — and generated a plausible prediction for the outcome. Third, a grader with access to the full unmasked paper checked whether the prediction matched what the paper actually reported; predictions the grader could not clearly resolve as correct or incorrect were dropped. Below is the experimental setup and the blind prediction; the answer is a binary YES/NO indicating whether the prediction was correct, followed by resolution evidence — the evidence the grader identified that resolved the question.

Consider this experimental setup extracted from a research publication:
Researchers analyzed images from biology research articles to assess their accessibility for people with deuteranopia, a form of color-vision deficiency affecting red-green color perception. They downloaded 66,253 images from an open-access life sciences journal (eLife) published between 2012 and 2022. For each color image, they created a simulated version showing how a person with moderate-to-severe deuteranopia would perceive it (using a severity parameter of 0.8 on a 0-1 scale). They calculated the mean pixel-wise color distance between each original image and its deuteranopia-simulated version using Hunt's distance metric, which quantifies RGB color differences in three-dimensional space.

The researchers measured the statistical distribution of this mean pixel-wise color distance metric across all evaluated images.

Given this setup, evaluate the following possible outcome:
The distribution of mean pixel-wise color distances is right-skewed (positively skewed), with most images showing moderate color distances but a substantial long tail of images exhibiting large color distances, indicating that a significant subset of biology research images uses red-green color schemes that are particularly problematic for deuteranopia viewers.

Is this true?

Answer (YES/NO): NO